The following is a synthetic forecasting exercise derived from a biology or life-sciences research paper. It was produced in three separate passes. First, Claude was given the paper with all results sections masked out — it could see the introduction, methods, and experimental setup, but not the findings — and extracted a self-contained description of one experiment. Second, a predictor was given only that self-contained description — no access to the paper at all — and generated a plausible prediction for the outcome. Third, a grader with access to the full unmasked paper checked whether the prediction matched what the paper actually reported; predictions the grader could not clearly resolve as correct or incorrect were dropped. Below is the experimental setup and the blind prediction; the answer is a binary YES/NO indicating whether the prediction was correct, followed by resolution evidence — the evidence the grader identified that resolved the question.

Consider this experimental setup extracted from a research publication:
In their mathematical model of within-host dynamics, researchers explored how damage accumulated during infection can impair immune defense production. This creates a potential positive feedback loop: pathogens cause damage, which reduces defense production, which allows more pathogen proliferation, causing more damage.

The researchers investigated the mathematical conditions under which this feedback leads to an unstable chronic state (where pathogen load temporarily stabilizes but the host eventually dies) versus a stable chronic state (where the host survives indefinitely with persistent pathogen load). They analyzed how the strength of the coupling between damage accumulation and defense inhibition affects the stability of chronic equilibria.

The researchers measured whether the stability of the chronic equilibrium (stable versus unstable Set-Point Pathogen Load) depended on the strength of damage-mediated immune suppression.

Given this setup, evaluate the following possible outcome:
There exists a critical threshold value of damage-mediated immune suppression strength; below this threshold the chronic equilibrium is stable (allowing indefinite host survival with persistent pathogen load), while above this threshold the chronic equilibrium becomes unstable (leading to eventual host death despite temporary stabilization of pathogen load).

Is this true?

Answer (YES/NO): NO